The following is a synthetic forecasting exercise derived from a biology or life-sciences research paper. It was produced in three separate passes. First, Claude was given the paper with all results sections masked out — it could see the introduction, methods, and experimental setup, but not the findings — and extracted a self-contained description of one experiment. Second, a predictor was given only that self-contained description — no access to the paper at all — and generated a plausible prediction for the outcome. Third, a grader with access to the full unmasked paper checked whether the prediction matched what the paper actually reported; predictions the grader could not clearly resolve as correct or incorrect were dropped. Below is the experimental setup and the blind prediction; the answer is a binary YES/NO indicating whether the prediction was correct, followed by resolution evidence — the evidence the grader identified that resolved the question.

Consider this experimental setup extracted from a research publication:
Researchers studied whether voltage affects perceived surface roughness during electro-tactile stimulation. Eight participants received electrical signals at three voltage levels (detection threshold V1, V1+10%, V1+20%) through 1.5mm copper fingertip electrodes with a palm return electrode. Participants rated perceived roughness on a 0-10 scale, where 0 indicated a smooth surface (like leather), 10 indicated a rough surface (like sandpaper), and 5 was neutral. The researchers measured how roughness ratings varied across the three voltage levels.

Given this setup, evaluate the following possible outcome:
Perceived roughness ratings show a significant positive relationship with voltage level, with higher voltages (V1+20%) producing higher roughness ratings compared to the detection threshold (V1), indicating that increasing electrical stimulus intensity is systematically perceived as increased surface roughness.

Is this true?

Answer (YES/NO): YES